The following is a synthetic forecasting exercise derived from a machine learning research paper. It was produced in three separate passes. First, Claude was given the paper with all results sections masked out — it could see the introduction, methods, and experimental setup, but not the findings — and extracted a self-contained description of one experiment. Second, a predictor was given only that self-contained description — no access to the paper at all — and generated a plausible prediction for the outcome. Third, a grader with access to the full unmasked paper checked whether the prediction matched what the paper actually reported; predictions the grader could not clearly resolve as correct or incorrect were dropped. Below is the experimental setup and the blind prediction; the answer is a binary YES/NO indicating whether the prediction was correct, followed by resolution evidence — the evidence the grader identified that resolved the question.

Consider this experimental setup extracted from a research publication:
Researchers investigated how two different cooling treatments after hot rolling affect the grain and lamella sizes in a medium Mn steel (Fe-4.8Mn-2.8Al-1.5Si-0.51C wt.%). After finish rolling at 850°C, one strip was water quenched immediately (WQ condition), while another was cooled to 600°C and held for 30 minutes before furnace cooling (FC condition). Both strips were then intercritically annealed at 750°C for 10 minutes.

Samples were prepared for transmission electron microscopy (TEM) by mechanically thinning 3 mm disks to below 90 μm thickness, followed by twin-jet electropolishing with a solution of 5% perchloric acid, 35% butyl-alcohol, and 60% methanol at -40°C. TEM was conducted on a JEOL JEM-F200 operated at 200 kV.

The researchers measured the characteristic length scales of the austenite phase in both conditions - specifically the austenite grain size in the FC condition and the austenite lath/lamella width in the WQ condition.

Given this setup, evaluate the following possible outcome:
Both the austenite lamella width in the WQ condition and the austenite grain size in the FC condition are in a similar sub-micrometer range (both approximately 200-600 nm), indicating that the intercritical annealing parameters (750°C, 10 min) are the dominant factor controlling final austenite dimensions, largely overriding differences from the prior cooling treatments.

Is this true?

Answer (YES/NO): NO